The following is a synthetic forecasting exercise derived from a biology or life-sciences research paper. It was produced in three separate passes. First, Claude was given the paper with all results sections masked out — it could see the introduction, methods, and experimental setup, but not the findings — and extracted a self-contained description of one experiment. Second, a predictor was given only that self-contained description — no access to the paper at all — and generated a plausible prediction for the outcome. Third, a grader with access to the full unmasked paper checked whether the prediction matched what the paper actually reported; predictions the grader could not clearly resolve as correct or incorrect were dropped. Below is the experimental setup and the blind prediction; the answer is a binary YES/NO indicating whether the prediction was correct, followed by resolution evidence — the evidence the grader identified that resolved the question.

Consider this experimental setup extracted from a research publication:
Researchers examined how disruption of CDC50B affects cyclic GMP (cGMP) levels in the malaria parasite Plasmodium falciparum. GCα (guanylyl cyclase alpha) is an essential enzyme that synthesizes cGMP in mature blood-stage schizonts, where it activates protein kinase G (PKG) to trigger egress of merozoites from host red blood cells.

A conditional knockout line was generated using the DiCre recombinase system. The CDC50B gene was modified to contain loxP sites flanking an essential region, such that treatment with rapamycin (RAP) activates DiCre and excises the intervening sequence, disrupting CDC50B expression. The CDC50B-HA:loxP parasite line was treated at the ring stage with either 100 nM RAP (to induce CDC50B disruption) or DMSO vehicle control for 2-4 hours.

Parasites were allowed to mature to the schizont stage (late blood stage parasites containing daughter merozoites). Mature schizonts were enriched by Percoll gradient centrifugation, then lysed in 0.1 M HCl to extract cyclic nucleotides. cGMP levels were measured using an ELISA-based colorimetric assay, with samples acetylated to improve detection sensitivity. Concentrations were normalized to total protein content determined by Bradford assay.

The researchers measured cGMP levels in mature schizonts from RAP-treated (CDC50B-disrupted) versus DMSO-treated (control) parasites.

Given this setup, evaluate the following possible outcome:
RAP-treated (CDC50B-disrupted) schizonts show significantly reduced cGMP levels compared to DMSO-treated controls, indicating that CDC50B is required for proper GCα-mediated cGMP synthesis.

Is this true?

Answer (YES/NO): YES